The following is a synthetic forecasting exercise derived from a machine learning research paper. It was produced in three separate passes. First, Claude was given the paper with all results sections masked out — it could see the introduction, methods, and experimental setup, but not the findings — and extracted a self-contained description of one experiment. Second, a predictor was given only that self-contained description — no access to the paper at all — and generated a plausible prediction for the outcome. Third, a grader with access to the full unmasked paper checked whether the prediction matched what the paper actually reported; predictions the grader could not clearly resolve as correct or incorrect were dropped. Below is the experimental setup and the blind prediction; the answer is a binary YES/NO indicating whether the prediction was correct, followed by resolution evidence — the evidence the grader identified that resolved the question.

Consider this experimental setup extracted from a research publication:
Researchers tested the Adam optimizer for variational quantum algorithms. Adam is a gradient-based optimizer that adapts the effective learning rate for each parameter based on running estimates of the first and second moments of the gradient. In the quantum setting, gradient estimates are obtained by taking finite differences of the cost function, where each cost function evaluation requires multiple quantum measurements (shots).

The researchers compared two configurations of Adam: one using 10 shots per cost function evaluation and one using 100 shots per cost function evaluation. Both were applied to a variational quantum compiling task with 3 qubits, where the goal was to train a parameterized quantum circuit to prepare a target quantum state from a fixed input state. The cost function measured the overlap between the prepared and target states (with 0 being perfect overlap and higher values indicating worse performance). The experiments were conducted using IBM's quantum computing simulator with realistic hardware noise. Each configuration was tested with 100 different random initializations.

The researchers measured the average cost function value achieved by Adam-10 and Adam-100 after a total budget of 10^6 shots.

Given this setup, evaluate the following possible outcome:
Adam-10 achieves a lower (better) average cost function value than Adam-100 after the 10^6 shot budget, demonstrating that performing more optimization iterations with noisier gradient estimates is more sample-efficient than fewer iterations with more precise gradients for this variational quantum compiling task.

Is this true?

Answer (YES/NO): YES